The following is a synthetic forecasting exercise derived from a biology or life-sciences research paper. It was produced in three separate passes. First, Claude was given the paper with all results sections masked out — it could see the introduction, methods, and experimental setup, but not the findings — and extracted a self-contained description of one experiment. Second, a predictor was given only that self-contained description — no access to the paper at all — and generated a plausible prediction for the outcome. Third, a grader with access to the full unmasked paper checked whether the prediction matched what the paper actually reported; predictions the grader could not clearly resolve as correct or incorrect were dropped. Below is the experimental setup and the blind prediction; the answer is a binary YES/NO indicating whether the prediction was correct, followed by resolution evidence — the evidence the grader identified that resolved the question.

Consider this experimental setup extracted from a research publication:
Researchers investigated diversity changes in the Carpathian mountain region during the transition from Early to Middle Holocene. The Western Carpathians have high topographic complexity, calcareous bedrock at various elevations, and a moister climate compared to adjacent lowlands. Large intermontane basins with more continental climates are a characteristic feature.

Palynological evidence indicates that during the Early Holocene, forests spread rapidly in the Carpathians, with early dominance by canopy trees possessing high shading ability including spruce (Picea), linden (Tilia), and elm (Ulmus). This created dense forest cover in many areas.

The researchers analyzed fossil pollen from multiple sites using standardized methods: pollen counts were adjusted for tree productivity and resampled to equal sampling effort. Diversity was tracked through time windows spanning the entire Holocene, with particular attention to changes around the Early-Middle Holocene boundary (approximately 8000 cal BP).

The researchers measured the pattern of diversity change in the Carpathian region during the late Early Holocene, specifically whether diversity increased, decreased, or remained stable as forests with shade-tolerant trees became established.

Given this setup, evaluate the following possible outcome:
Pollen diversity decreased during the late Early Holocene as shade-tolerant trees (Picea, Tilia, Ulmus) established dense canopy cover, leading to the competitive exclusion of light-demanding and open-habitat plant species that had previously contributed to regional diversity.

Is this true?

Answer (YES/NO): YES